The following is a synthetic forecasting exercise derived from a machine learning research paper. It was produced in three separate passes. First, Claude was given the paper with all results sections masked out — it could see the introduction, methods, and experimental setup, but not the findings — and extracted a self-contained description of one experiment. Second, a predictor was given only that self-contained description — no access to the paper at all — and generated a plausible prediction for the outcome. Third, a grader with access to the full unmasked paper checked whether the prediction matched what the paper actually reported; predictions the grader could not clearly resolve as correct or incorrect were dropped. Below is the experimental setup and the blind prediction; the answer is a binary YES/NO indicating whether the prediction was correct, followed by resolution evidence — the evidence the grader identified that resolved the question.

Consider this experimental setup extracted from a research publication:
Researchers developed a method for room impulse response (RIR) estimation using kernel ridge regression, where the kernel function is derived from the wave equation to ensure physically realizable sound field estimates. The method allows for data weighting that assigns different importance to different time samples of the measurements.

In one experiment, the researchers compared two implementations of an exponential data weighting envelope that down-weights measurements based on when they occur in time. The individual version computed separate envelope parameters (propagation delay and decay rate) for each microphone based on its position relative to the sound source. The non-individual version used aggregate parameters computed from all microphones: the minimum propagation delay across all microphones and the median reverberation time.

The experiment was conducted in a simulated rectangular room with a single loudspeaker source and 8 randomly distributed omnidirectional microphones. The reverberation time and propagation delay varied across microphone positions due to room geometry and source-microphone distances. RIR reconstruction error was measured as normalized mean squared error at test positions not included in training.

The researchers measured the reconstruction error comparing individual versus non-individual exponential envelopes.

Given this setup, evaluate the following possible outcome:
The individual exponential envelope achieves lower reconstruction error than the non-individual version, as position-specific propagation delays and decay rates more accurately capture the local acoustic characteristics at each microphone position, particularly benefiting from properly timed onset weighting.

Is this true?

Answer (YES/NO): NO